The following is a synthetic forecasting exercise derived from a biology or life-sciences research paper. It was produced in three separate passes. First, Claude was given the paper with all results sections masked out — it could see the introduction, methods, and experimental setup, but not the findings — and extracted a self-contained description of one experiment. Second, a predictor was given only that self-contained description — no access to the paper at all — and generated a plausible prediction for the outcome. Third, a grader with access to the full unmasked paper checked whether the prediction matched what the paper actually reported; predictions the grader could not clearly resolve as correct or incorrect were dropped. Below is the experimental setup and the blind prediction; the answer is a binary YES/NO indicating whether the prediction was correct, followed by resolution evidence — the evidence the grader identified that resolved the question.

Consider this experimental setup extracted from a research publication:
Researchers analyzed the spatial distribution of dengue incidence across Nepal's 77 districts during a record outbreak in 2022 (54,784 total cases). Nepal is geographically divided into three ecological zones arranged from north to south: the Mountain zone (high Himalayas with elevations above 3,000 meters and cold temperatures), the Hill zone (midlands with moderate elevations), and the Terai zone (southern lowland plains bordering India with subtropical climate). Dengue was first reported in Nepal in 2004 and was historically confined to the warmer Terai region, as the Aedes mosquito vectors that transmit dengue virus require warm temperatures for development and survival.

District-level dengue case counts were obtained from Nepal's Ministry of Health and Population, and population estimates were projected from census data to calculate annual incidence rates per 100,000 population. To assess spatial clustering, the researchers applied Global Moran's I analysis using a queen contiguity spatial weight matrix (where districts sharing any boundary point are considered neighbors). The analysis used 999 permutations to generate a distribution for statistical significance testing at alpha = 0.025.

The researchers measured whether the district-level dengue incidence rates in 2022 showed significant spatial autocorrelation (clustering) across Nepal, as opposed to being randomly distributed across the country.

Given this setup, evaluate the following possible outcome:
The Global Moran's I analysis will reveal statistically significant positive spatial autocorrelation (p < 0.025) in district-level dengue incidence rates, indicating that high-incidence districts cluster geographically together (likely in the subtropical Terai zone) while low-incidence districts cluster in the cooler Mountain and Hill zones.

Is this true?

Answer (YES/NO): NO